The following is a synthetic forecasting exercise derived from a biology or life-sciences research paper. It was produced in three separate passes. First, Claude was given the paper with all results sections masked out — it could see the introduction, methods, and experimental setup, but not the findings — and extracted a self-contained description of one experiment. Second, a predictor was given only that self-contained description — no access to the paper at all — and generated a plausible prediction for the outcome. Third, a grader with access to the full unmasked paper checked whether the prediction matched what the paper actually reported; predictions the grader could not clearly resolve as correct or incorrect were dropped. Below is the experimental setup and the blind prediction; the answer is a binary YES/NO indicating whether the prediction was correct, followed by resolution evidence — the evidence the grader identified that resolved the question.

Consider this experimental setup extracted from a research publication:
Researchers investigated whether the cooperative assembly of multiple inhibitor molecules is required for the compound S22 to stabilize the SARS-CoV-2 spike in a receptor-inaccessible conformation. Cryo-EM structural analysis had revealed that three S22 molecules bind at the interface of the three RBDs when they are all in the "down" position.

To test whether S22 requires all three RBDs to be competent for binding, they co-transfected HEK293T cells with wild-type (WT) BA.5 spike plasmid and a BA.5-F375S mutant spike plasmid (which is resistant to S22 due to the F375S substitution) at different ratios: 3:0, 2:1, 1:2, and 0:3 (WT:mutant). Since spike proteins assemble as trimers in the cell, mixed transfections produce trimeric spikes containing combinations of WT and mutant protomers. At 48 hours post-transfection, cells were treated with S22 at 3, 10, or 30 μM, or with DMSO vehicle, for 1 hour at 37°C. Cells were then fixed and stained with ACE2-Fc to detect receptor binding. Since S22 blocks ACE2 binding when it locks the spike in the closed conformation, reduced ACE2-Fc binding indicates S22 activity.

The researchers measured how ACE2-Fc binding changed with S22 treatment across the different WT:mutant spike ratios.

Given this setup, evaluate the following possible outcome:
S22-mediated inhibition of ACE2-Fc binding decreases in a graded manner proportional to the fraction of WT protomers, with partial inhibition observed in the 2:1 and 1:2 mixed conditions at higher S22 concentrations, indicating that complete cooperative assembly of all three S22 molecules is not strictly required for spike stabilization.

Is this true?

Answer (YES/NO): NO